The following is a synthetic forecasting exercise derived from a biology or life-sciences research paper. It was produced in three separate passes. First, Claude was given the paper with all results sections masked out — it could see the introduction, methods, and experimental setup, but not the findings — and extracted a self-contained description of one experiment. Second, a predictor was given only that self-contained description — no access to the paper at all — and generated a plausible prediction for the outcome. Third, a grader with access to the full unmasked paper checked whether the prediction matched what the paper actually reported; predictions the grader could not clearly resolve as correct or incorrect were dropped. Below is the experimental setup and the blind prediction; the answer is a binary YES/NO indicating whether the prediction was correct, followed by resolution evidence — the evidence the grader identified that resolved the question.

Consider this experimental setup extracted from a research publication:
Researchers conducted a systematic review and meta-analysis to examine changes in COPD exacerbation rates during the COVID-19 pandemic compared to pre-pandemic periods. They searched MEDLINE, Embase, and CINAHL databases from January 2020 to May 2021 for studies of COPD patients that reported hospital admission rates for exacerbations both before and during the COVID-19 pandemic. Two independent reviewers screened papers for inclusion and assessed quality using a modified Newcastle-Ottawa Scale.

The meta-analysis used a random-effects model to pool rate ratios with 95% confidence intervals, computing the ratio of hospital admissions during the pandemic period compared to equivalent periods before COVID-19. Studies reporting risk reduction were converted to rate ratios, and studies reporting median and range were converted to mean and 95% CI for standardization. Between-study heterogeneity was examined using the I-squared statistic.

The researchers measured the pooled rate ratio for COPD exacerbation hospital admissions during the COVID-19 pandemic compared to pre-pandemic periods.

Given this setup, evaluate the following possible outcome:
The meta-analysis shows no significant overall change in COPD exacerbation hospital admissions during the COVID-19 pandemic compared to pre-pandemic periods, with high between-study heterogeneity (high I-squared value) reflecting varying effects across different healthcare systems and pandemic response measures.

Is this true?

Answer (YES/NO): NO